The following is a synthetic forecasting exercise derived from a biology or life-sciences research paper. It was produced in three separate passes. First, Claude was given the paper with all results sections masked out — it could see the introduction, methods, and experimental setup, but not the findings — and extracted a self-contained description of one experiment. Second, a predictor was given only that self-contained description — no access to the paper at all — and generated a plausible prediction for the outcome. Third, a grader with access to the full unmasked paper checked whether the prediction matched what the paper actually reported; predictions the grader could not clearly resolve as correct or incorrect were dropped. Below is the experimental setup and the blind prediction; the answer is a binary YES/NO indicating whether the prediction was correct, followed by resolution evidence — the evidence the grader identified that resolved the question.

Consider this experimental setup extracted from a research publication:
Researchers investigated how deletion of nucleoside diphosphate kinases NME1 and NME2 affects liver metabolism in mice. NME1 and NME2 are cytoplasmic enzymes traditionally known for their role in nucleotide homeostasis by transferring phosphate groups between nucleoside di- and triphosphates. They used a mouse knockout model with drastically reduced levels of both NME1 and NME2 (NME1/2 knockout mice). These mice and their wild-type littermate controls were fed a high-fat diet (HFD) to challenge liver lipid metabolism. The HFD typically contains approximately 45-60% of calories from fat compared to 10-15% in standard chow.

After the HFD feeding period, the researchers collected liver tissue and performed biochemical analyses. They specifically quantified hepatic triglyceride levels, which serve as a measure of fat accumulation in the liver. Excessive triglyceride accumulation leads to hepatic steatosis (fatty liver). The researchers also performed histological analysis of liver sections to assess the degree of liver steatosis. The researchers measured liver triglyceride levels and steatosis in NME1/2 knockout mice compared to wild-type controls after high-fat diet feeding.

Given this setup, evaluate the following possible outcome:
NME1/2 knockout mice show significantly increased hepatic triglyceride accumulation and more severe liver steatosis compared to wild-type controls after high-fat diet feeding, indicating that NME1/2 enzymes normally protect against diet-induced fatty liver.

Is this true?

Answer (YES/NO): YES